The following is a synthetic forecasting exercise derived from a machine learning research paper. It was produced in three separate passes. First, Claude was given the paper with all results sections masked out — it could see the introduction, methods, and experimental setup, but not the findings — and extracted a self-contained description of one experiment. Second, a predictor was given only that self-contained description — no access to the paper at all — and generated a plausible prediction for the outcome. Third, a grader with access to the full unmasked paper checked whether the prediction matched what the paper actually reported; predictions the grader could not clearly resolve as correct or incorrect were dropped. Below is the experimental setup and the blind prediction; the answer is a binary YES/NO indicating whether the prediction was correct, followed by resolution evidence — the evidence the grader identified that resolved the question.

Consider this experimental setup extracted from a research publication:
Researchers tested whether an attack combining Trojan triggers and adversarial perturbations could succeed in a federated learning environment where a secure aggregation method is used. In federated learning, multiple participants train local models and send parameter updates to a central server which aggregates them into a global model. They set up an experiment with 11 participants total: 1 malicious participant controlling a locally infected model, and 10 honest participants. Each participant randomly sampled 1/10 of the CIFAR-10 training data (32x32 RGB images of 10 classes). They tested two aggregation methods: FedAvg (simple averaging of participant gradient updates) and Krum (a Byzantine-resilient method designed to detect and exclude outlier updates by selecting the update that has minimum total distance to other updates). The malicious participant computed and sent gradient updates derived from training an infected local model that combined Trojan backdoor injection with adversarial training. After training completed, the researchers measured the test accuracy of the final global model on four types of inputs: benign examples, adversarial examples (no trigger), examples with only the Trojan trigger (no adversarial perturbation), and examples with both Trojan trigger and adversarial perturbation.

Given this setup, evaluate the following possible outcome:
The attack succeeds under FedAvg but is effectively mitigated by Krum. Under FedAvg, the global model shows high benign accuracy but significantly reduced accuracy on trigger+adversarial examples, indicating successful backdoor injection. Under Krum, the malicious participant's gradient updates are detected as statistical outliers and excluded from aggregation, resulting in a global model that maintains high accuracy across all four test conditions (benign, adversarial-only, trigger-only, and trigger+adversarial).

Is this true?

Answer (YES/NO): NO